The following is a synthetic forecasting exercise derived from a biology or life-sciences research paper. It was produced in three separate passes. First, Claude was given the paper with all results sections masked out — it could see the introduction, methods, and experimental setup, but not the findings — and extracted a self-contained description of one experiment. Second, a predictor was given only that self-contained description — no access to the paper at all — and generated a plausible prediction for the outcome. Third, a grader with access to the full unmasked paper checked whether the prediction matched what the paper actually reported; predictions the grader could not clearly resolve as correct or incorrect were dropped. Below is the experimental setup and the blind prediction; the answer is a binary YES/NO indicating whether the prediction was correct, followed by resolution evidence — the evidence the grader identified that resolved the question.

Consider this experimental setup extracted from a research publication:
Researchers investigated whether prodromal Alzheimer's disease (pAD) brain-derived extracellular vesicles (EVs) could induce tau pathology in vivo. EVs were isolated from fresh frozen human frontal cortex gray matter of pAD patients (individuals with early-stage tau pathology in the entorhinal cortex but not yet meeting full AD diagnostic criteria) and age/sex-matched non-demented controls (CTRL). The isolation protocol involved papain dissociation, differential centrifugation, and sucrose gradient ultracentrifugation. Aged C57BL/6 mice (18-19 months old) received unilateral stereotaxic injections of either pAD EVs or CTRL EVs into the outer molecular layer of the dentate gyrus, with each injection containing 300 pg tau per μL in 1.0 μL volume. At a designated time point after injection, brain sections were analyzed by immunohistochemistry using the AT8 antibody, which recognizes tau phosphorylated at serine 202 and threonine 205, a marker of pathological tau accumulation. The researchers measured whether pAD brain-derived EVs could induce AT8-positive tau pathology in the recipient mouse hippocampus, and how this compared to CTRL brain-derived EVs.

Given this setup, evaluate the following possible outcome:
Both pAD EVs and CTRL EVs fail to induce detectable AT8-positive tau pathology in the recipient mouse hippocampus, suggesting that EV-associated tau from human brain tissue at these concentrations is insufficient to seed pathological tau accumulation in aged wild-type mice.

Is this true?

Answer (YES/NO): NO